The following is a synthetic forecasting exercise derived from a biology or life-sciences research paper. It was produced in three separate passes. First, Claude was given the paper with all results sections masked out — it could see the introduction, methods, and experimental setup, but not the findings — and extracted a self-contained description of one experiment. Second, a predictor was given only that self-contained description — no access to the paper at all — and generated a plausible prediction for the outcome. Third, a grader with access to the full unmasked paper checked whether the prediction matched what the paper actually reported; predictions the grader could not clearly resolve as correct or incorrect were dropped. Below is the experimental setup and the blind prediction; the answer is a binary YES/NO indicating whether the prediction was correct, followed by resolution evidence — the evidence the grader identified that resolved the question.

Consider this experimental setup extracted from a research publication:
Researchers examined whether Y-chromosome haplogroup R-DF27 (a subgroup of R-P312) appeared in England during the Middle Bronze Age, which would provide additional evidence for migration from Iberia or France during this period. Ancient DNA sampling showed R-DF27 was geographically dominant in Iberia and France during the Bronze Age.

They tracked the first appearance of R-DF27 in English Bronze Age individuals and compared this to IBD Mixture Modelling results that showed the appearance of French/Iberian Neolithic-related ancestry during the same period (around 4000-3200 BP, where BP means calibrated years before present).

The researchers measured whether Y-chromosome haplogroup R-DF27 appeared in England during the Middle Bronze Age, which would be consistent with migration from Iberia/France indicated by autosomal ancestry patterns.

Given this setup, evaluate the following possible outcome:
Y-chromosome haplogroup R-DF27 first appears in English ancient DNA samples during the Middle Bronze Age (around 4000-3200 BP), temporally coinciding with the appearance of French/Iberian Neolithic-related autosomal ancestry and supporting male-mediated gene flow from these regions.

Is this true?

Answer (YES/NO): YES